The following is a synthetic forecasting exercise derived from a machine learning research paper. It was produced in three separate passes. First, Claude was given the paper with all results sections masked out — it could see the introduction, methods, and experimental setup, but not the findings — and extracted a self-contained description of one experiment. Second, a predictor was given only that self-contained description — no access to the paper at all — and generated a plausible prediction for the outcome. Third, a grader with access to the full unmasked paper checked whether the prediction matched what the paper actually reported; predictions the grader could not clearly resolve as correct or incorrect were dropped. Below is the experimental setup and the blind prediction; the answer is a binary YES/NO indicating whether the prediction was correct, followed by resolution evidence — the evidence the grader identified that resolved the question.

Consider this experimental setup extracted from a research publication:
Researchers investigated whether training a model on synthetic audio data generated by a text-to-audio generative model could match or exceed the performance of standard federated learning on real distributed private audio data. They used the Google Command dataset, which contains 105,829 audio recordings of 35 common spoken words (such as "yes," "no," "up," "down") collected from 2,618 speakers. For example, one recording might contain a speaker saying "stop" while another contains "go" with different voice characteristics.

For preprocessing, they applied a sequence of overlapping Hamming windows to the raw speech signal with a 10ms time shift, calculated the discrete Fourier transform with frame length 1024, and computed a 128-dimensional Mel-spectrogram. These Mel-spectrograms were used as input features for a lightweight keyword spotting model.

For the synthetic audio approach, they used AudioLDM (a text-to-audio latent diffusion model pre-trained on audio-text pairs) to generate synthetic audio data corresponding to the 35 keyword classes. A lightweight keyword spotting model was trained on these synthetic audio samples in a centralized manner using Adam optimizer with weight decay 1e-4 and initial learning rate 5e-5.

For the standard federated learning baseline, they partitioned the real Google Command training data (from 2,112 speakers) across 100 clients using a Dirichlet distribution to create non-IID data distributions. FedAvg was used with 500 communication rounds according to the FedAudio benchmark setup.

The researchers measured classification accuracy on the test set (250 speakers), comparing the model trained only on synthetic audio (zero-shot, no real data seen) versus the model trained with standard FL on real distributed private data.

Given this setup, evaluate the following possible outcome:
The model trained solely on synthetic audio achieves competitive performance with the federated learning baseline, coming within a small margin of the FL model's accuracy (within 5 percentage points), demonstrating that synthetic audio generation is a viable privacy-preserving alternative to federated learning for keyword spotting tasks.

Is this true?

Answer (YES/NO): NO